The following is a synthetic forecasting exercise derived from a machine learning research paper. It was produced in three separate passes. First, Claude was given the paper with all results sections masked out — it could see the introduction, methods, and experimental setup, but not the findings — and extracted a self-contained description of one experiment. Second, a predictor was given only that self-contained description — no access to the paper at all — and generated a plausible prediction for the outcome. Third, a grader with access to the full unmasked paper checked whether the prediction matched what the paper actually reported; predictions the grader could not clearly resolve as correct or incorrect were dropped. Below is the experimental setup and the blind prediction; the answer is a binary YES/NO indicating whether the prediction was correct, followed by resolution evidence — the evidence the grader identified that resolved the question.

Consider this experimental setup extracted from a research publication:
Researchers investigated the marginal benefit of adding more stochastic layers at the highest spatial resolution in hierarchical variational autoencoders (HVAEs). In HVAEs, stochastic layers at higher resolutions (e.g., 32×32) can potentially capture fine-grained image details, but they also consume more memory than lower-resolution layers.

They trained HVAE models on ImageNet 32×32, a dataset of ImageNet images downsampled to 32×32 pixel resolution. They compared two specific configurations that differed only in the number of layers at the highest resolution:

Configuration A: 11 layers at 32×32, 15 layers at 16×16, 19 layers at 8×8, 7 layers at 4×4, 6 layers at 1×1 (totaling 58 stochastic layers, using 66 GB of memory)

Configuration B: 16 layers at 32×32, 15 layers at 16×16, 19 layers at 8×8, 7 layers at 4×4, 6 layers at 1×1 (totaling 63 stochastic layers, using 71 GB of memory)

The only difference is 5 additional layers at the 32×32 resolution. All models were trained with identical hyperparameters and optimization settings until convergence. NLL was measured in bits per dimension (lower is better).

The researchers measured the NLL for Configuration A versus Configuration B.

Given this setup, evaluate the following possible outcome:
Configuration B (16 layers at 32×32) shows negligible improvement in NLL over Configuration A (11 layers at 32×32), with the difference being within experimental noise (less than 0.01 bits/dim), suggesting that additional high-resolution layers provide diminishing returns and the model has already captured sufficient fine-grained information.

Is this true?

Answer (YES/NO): NO